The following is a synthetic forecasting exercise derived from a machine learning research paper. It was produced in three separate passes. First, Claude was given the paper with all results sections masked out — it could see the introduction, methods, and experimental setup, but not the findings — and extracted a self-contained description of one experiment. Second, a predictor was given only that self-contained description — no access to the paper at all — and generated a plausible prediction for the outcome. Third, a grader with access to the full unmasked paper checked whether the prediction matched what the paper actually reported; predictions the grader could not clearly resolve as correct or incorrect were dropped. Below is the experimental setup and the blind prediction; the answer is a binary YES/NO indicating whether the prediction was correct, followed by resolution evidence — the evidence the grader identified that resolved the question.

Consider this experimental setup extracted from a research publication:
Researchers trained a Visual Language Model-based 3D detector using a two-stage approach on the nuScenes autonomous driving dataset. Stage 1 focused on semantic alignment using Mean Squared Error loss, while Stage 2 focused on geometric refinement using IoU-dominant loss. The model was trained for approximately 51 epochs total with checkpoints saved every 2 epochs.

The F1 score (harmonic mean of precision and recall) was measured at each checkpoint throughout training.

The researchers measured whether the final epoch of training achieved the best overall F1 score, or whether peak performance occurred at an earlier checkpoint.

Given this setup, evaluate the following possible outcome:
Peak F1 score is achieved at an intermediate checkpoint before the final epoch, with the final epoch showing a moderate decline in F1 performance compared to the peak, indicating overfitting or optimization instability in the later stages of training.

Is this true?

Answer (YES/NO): YES